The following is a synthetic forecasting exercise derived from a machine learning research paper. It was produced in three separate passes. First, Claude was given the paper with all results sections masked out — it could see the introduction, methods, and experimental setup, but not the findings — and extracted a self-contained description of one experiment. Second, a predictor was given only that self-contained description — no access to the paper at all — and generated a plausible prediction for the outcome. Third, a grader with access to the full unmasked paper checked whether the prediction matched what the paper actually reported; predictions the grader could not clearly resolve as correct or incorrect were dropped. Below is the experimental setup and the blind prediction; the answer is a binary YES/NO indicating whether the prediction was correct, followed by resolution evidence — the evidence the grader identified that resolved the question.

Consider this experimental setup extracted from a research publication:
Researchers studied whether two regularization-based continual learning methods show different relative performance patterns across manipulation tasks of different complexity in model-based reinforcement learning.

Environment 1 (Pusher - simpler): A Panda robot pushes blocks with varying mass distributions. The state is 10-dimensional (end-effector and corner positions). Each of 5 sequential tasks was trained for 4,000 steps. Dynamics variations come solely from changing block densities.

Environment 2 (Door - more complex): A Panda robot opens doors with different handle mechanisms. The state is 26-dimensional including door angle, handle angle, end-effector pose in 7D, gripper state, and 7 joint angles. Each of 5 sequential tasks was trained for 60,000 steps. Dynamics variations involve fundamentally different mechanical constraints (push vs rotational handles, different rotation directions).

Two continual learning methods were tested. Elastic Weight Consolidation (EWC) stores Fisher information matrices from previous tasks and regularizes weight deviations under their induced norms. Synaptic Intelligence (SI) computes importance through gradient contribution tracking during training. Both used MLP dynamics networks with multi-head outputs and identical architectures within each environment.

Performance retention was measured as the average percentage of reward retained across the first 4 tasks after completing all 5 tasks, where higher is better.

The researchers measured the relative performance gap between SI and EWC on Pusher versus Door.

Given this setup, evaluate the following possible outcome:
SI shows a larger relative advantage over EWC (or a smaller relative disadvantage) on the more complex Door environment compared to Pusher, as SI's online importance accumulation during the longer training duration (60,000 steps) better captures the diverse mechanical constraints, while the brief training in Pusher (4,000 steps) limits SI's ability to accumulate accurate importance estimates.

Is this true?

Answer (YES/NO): NO